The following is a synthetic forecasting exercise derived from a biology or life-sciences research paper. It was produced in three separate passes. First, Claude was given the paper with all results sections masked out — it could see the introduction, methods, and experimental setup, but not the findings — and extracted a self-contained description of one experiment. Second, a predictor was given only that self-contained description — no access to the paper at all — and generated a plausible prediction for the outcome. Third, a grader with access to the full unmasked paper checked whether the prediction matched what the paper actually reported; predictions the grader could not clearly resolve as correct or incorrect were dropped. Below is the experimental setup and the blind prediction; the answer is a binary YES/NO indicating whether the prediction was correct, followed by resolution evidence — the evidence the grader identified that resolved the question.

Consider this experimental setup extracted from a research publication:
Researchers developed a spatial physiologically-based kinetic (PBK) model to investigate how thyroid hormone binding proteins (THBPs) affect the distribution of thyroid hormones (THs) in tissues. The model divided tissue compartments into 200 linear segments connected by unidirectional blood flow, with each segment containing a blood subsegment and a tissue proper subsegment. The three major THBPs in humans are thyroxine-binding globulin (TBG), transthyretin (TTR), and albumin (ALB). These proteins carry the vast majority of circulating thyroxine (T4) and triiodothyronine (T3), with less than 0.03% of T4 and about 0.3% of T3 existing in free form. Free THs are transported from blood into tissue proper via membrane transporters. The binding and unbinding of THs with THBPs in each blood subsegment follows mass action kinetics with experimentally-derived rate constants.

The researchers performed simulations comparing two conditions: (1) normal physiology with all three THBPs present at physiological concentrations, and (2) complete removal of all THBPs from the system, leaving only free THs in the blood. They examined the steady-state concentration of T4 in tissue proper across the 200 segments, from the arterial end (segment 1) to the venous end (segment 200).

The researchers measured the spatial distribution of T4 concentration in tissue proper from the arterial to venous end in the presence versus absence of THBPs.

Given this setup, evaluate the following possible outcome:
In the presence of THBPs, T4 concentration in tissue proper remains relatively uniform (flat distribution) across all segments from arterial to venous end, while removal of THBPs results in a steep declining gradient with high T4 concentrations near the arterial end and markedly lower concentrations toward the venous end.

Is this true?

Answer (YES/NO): YES